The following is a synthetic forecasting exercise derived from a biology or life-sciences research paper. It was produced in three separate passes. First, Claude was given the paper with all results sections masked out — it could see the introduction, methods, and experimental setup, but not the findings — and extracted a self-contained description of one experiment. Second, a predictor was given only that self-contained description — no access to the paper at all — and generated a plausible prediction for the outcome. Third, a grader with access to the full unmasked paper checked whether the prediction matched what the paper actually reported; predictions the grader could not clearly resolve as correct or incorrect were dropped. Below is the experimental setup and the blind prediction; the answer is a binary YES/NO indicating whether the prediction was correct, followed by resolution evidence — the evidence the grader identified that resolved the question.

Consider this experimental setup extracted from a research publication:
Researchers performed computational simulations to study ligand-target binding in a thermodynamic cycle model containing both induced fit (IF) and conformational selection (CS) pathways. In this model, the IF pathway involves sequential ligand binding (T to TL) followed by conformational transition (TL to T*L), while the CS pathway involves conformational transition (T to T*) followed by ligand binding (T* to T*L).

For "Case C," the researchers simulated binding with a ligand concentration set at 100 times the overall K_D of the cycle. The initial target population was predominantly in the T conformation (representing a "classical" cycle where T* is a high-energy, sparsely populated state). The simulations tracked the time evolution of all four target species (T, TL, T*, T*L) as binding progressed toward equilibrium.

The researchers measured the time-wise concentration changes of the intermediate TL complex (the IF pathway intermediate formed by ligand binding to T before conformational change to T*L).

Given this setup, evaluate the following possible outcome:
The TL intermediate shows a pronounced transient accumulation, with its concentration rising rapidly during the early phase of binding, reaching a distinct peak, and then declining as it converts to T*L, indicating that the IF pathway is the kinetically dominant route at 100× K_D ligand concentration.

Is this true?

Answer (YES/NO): YES